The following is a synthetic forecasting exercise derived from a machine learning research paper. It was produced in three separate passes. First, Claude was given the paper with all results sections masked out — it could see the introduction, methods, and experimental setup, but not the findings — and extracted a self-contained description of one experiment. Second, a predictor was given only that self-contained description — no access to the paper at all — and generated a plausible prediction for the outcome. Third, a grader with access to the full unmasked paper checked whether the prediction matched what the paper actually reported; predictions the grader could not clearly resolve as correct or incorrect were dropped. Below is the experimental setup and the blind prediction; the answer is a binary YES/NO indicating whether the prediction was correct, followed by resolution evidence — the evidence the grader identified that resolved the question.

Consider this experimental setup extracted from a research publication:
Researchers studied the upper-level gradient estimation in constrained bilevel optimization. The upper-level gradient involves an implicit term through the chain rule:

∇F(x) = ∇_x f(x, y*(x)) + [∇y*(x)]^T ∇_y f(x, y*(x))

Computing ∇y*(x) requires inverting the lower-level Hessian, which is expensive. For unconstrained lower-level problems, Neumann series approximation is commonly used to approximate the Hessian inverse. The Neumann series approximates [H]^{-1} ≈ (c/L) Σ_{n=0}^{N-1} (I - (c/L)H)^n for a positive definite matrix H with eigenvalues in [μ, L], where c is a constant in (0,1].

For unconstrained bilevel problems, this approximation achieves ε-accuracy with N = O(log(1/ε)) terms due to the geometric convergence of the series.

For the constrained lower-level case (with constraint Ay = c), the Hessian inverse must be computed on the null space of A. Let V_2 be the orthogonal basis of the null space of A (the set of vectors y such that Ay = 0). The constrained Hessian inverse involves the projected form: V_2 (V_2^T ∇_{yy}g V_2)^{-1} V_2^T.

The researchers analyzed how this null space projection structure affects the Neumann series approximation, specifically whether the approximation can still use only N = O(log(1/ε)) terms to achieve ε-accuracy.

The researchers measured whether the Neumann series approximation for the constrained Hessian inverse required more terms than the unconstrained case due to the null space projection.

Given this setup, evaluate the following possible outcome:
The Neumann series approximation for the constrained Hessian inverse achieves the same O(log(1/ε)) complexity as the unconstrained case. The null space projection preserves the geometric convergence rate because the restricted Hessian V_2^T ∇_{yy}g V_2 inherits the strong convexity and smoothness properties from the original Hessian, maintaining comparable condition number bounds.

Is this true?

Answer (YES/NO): YES